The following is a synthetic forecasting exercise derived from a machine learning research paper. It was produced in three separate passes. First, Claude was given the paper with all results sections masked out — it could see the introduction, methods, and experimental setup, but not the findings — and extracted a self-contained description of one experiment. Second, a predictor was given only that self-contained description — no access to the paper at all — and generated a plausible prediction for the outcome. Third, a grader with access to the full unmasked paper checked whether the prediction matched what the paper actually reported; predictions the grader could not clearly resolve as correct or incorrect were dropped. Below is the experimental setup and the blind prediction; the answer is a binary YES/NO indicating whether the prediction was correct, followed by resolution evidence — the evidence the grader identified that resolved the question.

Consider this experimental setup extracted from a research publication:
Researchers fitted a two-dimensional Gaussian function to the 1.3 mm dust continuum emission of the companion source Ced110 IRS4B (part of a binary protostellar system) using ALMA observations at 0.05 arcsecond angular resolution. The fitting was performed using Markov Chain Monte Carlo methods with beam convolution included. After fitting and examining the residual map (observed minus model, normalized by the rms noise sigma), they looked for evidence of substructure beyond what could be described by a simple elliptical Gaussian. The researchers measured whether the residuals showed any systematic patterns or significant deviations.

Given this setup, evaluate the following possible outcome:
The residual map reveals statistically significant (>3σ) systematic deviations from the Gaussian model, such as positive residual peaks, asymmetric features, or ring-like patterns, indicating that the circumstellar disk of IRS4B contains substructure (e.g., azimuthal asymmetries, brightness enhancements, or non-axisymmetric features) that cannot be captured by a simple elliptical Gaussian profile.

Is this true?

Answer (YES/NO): NO